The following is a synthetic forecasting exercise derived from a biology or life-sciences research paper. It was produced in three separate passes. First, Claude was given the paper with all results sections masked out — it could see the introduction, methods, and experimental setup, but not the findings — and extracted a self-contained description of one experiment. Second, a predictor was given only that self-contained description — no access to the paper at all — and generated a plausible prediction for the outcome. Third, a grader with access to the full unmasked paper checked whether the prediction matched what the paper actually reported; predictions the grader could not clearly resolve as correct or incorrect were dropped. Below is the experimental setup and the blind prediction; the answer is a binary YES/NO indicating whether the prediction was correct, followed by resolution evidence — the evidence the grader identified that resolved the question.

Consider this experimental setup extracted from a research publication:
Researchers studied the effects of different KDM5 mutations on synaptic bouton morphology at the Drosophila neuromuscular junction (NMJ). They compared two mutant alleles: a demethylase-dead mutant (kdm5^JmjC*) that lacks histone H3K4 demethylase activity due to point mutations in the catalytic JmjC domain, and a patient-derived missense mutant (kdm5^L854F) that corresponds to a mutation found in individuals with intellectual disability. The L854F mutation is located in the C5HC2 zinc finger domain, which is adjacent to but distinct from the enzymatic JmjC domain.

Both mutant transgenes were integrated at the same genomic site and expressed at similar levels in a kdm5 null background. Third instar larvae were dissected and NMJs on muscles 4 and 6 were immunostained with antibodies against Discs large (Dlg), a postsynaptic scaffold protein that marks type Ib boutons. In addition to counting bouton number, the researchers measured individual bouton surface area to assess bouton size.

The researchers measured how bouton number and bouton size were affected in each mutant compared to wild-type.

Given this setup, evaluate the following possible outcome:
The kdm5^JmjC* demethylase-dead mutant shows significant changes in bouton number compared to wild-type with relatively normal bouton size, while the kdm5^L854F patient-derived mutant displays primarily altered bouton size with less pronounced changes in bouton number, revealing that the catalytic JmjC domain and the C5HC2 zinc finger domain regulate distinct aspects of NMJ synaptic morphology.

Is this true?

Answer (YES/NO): NO